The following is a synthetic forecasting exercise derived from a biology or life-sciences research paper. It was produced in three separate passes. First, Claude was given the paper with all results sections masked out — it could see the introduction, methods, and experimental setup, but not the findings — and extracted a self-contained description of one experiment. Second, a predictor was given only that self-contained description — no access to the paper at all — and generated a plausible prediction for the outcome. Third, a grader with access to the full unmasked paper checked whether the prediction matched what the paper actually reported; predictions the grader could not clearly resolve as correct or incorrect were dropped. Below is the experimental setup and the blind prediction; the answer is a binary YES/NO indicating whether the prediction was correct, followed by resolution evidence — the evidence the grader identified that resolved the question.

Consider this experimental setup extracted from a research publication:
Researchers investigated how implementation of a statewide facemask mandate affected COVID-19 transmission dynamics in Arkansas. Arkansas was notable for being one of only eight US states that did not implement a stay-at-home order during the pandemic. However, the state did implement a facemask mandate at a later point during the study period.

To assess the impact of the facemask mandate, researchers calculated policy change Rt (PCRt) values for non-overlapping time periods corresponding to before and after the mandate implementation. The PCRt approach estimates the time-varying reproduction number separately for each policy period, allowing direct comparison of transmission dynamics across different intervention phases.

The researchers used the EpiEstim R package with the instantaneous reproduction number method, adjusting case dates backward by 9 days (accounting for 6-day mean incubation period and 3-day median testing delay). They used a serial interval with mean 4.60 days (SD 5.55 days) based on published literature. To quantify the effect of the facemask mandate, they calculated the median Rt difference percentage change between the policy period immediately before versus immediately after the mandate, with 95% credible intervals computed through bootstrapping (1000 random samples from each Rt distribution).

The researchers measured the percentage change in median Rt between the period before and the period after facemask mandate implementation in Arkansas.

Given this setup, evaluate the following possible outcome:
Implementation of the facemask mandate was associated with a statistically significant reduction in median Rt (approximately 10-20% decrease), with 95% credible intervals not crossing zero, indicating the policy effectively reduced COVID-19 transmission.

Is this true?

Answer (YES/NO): YES